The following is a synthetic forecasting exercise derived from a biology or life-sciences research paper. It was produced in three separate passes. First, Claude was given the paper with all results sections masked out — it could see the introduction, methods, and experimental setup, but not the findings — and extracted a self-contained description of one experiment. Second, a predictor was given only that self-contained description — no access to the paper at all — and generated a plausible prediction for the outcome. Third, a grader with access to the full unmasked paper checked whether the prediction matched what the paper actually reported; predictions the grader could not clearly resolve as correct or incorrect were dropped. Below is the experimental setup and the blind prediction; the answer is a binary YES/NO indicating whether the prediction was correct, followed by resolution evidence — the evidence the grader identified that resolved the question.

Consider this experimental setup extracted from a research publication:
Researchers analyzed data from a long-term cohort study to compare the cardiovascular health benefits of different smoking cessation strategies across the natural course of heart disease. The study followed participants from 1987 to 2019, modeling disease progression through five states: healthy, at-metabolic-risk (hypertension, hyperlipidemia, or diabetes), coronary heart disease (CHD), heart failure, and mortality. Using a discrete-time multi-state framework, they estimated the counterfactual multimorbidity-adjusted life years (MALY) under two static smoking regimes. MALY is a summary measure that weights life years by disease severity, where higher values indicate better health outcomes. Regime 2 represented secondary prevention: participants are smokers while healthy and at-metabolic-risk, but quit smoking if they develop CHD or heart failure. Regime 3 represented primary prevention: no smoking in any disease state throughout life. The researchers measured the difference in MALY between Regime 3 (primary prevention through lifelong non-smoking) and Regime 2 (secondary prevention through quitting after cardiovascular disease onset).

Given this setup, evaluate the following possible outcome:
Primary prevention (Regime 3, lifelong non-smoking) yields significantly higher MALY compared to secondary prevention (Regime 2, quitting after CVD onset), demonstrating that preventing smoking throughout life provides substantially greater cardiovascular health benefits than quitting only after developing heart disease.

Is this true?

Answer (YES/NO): YES